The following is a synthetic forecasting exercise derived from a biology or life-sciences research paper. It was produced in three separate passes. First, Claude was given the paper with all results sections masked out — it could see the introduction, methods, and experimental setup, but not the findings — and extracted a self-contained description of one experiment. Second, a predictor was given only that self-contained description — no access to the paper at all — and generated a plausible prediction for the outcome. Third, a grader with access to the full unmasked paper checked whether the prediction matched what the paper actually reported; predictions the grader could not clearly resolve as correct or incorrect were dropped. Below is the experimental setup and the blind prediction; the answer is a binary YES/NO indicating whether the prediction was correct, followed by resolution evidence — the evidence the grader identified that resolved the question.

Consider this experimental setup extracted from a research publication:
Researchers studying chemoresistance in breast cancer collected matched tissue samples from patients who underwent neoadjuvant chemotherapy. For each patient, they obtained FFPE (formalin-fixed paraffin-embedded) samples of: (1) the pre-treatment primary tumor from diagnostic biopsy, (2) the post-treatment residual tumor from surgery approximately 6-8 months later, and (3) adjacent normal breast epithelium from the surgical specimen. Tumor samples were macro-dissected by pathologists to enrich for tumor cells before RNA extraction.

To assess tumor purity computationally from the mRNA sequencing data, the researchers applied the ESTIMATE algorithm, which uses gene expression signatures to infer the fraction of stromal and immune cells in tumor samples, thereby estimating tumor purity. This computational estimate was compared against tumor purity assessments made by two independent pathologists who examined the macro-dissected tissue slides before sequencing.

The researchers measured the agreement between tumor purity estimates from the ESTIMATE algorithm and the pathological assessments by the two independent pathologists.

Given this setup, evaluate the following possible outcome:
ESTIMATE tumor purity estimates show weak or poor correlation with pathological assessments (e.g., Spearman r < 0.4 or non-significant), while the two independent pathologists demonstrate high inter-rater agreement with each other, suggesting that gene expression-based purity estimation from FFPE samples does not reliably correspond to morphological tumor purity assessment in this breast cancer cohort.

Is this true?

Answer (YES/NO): NO